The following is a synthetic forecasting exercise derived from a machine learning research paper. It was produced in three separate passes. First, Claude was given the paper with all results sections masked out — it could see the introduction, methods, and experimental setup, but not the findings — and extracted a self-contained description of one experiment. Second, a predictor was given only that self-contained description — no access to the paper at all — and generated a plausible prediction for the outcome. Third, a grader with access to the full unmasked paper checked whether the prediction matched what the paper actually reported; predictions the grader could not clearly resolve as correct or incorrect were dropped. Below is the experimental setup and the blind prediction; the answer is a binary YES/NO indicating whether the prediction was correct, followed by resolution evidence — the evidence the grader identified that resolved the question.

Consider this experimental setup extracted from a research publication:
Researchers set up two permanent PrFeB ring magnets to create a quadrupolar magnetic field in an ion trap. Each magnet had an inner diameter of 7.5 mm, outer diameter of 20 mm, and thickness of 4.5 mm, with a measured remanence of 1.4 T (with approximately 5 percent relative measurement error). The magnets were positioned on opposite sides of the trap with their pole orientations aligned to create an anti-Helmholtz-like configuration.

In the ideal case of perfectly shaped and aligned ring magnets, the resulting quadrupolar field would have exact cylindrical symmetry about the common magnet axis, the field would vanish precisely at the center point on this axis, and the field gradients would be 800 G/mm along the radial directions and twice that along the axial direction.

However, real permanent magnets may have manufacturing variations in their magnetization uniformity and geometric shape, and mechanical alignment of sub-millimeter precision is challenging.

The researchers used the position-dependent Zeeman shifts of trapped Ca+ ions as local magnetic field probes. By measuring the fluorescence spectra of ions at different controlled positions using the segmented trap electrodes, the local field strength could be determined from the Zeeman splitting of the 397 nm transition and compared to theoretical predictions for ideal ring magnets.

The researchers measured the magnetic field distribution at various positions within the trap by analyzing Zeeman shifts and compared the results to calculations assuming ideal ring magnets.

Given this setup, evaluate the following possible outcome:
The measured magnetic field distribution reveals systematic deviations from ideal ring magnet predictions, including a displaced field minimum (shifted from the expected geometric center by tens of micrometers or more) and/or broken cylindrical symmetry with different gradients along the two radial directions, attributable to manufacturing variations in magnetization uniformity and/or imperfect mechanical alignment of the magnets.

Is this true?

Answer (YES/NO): YES